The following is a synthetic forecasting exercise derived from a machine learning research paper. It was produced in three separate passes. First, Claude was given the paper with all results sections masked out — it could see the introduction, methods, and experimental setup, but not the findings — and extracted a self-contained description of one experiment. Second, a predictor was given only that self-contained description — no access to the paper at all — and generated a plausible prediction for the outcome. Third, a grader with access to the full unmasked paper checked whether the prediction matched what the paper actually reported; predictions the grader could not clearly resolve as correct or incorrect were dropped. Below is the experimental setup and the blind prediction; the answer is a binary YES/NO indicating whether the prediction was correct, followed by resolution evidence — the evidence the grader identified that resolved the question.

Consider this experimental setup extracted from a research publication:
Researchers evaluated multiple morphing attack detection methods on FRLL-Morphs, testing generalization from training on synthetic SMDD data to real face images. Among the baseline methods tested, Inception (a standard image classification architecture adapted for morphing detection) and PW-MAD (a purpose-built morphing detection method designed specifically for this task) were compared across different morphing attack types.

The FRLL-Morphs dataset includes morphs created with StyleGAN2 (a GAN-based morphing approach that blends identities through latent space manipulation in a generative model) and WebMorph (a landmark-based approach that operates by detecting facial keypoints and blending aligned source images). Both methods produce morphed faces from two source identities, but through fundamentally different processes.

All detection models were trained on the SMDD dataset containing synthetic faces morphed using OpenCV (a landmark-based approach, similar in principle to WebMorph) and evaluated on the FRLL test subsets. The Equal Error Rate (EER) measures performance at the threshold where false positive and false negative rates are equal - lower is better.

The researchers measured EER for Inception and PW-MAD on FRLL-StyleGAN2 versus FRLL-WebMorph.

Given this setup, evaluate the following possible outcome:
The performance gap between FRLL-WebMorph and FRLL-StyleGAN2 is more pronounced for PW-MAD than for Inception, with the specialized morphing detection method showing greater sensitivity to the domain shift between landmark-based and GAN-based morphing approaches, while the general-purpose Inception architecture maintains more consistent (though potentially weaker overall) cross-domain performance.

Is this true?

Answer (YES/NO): NO